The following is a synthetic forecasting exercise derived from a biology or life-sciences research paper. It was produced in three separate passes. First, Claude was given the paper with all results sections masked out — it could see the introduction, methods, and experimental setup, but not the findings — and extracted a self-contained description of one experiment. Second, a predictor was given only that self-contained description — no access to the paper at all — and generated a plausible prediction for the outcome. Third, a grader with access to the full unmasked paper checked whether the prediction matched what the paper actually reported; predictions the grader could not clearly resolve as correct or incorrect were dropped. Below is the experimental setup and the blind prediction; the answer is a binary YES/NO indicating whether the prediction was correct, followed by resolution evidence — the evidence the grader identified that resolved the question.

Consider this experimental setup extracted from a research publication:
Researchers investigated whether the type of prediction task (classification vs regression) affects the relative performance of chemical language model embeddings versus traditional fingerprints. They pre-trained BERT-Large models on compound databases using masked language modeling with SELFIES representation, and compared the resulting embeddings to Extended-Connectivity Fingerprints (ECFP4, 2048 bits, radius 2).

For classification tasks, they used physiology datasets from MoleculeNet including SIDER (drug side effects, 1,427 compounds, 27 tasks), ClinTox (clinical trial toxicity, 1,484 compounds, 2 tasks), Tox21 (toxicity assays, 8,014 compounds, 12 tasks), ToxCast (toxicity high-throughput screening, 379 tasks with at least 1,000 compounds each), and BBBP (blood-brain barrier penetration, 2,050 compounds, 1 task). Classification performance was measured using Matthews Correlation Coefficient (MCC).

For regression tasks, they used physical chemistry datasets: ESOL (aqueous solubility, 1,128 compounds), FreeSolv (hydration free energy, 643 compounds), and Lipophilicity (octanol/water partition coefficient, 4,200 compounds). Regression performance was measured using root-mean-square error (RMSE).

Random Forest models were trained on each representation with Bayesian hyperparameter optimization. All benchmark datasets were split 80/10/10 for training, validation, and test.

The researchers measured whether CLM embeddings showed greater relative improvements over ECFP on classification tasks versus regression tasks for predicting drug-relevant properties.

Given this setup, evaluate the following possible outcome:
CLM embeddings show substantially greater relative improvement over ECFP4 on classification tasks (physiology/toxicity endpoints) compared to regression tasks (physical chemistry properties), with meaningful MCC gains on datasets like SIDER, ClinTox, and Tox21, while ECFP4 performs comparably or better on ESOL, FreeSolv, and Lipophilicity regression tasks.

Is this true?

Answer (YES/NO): NO